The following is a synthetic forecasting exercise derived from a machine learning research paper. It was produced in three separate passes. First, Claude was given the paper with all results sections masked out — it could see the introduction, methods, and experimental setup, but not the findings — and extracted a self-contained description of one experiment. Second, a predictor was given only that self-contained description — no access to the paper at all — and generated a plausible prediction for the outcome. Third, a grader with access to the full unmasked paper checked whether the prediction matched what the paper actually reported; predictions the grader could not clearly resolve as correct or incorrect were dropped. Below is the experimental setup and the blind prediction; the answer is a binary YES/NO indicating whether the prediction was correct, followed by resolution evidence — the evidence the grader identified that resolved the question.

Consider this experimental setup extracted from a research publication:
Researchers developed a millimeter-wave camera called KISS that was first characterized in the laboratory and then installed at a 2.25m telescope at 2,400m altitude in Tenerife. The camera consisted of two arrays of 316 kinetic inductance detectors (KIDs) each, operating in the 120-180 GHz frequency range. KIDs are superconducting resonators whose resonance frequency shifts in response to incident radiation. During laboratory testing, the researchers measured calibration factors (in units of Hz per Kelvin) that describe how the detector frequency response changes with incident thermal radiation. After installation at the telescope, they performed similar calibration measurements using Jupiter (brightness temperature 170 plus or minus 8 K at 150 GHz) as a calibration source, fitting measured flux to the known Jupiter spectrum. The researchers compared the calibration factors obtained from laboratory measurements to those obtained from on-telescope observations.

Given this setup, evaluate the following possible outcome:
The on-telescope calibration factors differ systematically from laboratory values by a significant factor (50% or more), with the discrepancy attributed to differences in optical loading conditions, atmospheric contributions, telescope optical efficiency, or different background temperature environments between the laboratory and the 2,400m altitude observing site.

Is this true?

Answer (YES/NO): YES